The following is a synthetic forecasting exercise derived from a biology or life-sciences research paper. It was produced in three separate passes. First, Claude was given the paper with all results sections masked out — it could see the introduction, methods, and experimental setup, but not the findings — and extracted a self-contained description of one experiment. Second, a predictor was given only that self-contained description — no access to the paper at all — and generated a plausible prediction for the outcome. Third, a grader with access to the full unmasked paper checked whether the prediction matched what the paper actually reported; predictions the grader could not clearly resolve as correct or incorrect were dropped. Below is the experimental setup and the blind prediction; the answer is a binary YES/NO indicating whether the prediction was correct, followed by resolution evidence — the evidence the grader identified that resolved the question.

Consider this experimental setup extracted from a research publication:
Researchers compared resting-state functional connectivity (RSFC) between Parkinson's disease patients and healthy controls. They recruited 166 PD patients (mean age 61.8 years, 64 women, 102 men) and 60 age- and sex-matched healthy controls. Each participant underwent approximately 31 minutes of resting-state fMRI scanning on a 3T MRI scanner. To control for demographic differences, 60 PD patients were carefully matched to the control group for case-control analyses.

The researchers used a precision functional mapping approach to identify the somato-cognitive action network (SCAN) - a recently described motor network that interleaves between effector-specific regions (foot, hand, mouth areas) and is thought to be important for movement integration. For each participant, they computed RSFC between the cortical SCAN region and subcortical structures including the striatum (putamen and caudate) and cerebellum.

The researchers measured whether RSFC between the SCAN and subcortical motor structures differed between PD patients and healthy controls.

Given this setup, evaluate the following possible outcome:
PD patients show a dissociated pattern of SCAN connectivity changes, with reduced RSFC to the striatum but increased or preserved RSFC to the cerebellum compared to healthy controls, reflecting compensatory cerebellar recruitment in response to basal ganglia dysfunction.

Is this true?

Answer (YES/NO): NO